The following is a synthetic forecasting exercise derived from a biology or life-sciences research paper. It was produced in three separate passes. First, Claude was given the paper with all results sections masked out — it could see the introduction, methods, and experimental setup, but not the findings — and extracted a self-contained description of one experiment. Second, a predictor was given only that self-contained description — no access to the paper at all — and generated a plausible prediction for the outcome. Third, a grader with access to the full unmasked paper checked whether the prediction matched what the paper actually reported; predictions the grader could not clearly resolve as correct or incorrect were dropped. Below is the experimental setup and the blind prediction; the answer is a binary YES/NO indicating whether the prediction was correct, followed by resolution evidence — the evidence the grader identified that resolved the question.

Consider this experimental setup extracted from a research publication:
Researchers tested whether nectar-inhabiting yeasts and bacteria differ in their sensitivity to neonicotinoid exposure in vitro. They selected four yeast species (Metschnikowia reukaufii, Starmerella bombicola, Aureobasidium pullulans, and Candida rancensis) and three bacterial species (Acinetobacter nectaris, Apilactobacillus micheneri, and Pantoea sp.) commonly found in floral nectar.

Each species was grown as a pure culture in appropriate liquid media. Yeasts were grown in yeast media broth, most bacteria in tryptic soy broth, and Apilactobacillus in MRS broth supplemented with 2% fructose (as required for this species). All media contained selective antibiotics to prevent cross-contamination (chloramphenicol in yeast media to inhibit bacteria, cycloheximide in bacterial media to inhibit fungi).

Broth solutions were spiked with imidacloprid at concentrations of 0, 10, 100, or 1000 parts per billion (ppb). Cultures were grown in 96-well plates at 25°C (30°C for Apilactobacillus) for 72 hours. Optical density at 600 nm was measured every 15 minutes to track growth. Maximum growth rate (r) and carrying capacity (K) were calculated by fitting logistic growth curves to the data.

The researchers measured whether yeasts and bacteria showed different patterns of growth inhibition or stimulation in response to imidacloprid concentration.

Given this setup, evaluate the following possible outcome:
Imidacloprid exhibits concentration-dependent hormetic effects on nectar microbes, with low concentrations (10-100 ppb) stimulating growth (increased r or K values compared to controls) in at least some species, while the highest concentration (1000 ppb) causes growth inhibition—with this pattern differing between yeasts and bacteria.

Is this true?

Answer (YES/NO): NO